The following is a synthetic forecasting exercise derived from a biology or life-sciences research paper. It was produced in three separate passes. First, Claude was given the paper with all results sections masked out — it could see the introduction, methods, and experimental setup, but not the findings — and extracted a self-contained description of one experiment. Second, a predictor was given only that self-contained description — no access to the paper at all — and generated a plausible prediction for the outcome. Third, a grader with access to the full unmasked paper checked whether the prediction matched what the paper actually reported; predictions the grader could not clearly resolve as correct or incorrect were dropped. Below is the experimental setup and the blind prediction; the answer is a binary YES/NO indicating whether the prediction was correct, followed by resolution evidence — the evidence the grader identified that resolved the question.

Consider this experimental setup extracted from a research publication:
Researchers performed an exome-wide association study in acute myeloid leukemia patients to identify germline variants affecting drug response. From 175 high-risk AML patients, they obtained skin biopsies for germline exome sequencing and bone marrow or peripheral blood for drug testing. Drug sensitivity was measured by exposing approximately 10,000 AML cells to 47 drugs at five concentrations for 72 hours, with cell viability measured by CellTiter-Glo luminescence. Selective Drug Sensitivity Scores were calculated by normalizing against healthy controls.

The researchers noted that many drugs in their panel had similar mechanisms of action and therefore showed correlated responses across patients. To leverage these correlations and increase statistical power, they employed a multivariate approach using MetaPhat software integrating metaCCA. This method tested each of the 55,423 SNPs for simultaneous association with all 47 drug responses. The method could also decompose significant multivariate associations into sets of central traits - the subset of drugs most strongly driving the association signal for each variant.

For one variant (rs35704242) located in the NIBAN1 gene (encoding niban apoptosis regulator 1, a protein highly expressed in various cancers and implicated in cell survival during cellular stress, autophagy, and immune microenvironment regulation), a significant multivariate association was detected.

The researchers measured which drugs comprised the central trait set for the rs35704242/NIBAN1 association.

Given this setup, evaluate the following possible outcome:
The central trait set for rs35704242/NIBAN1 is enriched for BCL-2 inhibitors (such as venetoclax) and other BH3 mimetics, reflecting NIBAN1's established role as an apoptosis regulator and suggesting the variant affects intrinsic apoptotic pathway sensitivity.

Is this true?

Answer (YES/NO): NO